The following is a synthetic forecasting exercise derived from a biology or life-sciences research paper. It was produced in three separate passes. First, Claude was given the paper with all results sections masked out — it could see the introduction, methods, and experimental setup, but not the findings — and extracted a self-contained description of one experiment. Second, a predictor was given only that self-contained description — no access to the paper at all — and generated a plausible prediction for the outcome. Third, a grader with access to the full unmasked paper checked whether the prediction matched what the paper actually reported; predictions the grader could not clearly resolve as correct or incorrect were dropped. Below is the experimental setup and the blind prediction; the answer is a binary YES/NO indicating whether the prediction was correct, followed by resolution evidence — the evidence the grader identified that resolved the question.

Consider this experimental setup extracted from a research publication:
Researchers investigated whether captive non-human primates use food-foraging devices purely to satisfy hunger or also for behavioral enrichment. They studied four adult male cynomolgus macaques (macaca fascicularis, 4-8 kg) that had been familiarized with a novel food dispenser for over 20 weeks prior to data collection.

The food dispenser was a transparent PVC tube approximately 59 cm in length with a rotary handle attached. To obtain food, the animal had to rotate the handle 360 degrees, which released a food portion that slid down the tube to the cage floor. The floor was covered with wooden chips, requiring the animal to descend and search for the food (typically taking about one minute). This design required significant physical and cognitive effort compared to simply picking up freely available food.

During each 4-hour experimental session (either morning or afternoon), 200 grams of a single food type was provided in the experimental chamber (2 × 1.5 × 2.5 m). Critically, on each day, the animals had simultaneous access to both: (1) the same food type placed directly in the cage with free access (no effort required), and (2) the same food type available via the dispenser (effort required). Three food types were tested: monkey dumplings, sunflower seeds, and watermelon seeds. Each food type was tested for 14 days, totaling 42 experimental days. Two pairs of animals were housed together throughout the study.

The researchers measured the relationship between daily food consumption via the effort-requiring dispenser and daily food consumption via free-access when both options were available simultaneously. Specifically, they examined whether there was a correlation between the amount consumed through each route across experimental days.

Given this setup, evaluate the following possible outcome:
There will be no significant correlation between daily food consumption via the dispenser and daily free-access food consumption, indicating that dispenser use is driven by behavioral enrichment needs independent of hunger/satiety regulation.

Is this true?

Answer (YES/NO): NO